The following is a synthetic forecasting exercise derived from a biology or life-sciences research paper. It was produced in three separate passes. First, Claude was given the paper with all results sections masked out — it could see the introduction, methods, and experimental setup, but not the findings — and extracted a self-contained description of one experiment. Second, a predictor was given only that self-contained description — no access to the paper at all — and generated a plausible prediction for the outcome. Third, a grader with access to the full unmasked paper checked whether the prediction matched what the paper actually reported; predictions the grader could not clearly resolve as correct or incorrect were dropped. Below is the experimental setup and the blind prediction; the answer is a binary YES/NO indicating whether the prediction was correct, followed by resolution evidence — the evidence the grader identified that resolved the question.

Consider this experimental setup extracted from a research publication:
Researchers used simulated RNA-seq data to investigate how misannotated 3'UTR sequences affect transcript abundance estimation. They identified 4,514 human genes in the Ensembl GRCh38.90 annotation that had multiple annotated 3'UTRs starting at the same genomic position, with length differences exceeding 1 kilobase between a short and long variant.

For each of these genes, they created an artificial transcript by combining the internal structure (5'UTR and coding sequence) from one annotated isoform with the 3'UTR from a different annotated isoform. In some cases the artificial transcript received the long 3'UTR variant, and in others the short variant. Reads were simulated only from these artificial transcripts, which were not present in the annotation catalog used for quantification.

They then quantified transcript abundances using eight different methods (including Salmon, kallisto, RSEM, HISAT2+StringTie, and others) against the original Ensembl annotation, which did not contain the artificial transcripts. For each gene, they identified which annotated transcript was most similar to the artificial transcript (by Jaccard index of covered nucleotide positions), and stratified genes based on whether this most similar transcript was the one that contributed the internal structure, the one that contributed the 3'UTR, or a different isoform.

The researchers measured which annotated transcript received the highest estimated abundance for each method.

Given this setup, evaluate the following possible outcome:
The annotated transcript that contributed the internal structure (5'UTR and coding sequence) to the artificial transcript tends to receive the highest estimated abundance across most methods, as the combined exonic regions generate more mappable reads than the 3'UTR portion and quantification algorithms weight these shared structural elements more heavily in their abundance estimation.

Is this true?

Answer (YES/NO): NO